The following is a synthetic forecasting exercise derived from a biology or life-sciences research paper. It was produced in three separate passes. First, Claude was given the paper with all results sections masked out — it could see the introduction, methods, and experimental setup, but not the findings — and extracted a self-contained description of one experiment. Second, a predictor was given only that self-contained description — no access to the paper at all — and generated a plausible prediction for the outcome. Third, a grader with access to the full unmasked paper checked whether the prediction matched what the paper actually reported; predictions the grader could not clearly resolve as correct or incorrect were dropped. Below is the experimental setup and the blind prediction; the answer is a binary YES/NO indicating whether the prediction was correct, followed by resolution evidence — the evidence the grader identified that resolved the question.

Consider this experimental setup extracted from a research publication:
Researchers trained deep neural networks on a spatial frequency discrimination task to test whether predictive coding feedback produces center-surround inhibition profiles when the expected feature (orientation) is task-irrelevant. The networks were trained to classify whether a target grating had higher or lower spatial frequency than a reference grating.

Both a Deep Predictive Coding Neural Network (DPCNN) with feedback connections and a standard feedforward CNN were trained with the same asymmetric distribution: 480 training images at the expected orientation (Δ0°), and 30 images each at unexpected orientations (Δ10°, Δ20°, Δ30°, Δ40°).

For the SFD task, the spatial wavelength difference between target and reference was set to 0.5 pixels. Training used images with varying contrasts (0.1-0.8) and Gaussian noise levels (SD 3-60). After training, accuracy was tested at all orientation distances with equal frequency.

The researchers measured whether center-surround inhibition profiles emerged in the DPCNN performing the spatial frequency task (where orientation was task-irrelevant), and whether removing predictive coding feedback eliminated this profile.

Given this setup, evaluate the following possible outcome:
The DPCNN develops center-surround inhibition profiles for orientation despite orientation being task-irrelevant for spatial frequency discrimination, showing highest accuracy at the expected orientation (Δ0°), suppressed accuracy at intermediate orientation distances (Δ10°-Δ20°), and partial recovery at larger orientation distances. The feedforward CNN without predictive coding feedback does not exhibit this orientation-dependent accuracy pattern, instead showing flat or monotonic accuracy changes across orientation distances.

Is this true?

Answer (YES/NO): YES